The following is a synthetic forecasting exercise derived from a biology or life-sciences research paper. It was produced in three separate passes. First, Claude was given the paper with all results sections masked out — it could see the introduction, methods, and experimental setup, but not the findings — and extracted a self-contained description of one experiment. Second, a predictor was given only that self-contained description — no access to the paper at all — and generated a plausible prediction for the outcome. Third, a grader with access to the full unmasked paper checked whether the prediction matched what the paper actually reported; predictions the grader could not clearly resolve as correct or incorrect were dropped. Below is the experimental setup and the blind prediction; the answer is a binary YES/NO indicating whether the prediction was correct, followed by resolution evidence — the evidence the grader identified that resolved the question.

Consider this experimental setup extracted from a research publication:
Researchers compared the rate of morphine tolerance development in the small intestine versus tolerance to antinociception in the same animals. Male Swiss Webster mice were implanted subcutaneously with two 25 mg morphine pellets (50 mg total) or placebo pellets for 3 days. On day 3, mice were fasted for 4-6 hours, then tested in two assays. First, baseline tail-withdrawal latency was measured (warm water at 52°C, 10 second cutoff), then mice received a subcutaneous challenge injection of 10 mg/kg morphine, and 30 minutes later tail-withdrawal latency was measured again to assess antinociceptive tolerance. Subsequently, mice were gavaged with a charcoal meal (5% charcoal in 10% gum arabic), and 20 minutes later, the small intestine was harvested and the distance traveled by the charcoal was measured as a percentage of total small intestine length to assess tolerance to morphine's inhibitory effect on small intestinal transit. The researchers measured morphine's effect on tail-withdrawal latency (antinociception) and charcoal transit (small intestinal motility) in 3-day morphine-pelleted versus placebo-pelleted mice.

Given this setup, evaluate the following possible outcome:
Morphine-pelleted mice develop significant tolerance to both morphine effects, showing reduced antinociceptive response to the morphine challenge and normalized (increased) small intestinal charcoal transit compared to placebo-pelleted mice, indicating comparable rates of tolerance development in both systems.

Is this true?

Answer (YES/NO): NO